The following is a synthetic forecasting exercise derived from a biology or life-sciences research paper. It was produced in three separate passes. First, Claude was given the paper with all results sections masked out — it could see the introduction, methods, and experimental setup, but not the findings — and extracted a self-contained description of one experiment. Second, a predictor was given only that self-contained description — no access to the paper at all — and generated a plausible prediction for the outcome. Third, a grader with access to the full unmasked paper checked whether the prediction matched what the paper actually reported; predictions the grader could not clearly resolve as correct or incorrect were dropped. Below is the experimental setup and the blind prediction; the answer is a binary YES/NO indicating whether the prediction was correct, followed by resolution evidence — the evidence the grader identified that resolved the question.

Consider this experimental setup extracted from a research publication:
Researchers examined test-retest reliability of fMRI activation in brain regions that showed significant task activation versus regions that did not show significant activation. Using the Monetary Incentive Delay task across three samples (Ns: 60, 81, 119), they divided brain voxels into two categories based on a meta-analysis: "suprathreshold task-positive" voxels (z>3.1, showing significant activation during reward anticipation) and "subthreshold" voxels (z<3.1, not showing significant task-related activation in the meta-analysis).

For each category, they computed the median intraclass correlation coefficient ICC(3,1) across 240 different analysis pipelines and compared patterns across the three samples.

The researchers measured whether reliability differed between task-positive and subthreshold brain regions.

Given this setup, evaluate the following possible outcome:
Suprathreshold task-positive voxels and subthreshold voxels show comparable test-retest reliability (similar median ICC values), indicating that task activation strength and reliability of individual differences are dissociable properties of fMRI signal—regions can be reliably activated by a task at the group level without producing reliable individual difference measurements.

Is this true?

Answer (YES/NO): NO